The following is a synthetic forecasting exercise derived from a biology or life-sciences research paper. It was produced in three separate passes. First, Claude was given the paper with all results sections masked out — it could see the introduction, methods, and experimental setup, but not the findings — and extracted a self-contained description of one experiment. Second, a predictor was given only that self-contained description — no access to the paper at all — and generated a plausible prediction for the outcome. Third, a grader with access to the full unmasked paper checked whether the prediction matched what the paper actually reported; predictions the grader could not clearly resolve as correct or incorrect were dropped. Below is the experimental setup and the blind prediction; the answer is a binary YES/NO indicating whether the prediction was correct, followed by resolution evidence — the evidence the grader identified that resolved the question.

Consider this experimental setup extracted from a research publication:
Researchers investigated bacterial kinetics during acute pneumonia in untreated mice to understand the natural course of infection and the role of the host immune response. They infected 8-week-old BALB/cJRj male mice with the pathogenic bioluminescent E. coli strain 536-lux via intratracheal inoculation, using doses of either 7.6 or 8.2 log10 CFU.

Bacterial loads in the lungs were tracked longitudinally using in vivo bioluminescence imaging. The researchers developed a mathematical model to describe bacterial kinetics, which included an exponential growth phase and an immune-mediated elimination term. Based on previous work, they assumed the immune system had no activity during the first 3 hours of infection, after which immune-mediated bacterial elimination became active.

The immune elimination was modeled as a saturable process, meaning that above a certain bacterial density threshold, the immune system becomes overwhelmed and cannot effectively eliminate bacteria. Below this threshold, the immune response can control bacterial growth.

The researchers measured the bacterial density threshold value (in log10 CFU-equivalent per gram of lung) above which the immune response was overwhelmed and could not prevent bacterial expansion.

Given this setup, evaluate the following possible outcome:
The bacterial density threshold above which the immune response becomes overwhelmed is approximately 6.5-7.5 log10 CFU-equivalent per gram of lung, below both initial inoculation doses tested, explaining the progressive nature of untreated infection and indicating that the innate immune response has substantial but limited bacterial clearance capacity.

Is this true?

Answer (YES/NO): YES